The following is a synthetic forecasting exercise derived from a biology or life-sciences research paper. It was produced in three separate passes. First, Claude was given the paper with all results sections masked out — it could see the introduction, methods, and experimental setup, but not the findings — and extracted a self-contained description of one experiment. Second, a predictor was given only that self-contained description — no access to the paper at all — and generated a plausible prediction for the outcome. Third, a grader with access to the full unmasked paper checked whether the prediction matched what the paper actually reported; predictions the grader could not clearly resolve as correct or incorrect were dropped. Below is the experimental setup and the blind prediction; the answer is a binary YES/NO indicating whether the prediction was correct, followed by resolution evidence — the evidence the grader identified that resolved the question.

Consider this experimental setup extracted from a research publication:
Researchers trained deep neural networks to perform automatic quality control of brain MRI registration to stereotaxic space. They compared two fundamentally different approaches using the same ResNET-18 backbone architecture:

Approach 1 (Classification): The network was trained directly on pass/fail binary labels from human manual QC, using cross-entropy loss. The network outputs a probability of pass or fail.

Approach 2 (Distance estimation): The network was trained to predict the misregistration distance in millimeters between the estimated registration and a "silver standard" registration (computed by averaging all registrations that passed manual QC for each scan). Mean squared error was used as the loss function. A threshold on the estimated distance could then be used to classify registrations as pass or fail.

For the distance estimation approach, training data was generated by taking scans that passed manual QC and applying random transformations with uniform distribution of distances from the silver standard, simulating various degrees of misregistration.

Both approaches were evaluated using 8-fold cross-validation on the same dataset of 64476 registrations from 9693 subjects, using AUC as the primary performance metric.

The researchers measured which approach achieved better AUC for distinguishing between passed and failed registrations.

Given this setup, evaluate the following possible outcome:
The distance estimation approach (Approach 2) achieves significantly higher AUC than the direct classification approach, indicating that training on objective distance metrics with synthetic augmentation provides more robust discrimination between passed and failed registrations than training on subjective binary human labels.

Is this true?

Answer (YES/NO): NO